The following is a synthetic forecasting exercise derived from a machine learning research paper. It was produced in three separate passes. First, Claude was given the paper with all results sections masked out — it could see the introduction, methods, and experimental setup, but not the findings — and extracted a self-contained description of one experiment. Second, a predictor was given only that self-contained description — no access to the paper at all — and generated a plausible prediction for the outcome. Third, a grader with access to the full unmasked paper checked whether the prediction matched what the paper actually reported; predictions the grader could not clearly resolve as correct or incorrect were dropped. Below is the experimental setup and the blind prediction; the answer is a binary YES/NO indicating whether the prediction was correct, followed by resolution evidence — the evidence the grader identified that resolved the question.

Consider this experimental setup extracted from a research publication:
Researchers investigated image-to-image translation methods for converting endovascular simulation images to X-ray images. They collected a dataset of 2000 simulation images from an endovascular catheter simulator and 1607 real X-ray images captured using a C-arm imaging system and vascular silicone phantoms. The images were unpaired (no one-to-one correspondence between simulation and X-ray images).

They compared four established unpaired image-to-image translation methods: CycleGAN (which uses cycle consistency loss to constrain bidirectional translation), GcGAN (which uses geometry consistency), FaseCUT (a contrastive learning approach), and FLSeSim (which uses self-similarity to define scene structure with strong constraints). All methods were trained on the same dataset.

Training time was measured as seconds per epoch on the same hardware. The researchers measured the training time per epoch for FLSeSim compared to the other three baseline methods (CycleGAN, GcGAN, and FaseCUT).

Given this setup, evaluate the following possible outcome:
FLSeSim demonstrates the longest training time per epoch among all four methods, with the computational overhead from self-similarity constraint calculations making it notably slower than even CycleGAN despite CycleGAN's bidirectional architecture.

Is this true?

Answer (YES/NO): YES